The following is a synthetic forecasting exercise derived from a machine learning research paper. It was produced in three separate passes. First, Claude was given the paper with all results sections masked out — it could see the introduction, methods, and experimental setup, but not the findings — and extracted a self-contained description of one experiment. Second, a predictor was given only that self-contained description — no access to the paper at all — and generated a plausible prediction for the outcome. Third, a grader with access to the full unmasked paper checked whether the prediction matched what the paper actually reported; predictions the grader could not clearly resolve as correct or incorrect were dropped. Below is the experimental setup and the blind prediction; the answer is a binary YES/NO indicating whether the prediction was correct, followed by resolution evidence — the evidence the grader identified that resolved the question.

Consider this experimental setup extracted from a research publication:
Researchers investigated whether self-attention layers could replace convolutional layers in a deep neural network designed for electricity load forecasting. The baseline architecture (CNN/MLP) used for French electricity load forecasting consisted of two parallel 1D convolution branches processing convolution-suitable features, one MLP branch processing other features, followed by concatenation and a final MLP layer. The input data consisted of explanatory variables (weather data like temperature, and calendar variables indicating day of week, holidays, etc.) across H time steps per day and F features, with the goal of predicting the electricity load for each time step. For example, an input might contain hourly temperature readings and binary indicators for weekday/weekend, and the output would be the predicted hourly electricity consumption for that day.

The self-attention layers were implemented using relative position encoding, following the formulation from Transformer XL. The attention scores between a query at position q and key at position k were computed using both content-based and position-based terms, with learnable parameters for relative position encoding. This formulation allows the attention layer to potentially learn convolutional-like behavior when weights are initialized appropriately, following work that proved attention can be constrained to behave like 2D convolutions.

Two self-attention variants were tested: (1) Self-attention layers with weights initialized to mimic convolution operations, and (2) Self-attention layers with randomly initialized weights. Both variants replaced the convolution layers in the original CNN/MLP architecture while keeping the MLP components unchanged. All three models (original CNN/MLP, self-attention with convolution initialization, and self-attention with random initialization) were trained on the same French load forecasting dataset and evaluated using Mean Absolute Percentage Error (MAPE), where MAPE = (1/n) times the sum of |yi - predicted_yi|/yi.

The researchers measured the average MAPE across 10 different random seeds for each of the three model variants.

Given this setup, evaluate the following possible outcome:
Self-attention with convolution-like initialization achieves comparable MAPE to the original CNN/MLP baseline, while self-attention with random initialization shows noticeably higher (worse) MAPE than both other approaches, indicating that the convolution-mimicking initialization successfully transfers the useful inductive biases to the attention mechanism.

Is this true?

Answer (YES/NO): NO